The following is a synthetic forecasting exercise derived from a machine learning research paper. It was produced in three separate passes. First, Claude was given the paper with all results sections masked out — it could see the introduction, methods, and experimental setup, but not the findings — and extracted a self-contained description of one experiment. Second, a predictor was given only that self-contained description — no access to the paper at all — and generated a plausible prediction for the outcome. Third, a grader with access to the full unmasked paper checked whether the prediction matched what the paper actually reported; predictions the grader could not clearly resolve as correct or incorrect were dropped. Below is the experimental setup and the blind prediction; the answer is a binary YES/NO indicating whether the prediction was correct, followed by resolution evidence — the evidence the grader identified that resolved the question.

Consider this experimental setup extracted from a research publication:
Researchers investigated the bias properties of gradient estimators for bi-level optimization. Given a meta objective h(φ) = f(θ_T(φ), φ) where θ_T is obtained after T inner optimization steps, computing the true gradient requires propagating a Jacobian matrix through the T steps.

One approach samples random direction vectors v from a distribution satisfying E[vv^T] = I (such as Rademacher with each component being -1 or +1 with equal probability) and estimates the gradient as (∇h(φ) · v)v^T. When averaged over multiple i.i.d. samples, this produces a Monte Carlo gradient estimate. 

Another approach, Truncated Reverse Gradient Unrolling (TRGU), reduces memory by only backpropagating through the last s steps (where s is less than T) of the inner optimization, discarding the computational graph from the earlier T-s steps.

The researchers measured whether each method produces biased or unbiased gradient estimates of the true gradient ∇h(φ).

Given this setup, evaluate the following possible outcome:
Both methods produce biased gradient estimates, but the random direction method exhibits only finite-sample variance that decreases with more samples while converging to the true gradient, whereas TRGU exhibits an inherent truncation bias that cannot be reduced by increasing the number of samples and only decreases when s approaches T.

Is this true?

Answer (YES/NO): NO